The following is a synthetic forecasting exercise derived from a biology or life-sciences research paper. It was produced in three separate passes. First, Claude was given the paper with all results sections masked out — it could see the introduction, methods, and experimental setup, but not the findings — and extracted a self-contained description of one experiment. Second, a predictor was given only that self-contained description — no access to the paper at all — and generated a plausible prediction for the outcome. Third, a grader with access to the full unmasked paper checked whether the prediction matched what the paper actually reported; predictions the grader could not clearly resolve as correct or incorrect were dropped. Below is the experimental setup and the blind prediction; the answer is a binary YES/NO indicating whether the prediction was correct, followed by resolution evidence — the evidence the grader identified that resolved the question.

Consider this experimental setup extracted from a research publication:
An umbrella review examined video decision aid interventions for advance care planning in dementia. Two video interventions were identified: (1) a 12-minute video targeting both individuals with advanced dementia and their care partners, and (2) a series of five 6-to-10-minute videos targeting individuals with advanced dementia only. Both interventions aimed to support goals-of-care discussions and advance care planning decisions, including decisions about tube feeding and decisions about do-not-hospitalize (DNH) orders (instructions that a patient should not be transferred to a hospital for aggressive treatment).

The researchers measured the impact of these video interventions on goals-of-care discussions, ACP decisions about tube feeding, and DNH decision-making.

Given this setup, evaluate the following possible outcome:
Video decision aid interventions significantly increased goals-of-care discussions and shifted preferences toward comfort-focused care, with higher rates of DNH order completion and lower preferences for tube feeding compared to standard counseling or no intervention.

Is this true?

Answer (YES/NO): NO